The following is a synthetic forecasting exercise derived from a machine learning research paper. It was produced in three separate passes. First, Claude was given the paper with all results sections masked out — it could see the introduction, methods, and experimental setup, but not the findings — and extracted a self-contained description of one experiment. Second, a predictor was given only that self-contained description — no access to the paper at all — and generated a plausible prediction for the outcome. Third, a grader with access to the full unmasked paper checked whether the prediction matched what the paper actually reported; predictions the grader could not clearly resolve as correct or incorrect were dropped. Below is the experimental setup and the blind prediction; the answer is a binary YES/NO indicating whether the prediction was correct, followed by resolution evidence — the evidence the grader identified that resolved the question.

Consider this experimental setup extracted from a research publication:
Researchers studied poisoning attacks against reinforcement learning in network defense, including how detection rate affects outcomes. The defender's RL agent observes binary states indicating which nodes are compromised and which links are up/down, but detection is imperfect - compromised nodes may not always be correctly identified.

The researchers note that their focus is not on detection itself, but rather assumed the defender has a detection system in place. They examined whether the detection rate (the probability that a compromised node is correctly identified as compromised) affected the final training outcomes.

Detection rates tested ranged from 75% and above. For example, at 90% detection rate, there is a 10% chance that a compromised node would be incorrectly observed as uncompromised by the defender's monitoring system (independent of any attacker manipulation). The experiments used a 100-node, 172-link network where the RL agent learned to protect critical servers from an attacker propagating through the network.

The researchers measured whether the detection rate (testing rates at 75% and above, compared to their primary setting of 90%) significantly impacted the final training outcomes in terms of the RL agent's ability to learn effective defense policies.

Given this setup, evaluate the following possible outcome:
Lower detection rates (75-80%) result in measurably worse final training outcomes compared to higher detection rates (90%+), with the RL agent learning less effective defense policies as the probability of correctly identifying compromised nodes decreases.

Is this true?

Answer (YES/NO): NO